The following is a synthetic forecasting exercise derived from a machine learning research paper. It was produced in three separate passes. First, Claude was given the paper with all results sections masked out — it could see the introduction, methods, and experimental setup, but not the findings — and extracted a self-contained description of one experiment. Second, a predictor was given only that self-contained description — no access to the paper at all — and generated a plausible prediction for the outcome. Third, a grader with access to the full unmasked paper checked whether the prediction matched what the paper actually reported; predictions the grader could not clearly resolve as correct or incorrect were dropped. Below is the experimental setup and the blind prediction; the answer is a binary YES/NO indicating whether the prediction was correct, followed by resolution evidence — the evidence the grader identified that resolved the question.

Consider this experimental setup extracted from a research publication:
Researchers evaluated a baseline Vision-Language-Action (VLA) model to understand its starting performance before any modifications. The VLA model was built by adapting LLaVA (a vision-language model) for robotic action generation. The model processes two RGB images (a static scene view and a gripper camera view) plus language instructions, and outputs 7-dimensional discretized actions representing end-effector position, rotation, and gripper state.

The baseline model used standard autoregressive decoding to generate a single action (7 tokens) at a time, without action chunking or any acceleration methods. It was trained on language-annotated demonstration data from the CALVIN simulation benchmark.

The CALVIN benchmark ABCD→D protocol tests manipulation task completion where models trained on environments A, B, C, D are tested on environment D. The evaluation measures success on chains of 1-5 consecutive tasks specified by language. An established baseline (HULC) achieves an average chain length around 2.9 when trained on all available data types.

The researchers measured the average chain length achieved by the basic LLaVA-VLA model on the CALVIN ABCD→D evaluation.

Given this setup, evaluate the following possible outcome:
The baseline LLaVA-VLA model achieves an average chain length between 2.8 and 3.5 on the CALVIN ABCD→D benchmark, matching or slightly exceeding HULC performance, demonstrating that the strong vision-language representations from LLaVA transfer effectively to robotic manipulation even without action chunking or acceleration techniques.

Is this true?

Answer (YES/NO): NO